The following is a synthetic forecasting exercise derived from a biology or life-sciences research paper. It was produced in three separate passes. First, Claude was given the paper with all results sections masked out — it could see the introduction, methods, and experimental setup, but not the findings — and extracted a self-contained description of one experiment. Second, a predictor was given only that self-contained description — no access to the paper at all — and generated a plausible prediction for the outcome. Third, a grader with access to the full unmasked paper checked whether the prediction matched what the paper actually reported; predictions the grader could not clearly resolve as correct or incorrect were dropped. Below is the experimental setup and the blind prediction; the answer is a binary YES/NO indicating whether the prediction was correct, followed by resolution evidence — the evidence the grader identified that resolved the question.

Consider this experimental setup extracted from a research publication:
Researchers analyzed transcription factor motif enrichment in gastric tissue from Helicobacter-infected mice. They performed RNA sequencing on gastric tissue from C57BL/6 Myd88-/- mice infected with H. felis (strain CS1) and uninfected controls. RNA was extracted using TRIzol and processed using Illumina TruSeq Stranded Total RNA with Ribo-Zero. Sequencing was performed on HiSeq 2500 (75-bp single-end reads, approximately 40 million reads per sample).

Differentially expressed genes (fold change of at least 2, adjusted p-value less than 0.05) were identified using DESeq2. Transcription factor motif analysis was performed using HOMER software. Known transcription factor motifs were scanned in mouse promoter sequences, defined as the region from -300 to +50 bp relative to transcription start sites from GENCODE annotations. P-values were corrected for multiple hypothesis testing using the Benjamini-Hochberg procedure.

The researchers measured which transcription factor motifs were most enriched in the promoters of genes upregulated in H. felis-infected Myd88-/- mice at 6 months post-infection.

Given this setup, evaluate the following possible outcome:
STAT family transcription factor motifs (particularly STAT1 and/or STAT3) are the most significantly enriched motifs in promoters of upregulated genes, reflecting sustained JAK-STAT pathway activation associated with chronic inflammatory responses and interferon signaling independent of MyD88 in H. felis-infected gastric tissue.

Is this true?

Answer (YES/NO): NO